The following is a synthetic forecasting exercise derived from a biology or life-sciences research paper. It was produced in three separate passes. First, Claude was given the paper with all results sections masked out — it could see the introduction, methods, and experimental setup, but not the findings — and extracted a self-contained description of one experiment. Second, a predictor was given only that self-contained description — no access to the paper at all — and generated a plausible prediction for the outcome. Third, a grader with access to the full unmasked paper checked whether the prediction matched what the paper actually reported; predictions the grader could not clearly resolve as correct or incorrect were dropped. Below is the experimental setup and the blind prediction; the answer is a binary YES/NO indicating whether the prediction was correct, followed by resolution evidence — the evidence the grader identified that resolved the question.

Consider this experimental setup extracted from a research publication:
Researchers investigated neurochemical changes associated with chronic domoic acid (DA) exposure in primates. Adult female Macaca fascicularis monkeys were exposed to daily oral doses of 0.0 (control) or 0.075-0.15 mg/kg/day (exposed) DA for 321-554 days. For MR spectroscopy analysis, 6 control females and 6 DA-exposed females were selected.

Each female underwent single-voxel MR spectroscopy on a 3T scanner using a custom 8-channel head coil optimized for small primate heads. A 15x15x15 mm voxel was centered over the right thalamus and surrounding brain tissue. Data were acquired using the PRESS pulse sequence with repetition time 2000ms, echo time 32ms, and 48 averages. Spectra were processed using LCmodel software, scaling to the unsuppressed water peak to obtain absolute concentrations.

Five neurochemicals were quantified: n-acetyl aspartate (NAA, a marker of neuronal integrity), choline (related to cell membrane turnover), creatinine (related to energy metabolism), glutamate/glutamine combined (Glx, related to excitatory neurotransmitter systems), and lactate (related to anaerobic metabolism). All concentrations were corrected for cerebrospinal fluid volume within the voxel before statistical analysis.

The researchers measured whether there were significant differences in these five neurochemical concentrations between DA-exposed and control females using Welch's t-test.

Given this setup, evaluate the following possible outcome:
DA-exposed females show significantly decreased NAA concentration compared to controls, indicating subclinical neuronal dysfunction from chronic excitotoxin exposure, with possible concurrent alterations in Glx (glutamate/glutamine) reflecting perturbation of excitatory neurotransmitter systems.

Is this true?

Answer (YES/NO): NO